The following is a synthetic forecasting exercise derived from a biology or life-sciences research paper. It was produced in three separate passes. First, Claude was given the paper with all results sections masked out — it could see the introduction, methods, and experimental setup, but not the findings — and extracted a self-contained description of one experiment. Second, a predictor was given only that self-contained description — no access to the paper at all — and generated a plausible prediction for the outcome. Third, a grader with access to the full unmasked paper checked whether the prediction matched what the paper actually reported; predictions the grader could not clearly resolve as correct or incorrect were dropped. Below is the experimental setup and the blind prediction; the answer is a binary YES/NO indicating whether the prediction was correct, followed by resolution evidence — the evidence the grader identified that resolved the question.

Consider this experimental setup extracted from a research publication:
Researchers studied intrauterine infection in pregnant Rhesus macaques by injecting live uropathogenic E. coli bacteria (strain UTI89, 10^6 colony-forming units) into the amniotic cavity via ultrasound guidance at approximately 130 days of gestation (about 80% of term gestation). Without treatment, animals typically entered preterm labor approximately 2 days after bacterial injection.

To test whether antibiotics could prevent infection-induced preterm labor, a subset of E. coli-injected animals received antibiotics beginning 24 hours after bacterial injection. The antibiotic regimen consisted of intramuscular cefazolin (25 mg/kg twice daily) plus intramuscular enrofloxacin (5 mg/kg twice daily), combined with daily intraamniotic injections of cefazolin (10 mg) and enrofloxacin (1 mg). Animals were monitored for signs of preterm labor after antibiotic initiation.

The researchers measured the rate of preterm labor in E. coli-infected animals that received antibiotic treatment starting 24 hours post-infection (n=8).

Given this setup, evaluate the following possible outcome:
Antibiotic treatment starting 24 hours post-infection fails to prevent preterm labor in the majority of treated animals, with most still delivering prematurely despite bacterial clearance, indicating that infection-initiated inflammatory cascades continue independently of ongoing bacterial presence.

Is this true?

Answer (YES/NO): YES